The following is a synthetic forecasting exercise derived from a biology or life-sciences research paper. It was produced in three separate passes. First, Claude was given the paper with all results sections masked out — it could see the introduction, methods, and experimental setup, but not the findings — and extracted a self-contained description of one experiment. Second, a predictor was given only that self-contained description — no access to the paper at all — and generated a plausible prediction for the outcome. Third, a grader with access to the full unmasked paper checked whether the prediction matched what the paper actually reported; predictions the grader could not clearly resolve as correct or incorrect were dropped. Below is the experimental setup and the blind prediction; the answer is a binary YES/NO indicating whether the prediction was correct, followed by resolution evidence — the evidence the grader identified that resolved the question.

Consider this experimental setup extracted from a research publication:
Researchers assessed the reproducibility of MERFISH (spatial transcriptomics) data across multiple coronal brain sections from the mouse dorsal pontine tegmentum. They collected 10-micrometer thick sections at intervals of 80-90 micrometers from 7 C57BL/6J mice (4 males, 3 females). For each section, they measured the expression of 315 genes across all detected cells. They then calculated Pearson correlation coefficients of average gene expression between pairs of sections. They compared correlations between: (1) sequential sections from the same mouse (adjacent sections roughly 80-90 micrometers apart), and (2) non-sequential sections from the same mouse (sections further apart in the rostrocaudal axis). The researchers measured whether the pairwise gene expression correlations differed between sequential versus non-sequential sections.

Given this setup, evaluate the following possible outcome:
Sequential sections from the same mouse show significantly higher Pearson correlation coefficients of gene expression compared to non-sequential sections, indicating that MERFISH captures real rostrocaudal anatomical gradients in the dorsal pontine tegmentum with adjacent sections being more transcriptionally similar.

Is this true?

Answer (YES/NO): YES